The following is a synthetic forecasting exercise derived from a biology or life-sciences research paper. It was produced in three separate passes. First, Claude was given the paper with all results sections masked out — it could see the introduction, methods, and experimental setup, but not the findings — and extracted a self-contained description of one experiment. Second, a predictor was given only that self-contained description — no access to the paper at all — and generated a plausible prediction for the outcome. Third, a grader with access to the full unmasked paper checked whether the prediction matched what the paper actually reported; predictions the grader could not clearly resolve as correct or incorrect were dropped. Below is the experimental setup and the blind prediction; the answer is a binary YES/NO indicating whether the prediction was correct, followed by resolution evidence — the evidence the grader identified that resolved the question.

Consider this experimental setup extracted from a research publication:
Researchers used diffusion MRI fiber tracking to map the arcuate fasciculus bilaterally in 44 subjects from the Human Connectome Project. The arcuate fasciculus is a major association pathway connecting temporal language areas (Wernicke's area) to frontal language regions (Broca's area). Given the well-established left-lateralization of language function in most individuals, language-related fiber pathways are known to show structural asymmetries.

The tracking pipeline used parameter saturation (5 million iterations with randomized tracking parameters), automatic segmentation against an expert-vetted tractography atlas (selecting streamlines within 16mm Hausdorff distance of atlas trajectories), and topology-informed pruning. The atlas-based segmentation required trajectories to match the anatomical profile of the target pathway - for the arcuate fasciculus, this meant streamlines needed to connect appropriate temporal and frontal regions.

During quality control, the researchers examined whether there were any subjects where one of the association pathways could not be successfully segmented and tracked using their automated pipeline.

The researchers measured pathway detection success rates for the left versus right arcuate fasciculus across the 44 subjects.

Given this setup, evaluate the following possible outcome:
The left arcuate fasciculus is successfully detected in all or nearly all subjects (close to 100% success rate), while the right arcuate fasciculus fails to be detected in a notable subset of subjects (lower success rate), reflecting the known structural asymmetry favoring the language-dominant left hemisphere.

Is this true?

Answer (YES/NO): YES